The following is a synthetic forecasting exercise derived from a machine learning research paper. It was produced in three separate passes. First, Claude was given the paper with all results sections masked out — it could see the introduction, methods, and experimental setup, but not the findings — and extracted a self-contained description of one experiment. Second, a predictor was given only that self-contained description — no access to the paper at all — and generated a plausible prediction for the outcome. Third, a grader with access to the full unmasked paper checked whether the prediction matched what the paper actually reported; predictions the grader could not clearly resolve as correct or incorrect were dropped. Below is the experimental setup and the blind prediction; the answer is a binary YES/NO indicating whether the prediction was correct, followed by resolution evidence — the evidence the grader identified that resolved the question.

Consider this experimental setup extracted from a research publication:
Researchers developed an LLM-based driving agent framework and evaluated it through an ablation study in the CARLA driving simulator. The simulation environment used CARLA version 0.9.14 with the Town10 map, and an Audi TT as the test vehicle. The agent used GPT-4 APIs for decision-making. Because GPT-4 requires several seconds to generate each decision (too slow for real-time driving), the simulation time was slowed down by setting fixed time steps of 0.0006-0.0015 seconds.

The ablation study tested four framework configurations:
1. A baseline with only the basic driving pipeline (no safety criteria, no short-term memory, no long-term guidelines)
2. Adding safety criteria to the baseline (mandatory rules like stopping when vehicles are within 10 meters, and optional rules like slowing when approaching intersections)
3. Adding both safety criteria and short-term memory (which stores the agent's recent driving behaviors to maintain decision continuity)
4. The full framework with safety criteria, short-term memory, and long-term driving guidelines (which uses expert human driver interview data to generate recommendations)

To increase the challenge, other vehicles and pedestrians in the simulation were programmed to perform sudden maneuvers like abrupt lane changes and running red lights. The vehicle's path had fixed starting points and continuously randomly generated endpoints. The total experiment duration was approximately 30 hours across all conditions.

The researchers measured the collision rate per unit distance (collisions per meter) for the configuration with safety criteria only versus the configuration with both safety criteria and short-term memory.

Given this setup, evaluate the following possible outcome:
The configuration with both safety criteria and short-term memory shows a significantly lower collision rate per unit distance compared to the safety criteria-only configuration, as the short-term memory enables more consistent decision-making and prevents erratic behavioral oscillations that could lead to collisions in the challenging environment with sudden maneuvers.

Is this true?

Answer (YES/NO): YES